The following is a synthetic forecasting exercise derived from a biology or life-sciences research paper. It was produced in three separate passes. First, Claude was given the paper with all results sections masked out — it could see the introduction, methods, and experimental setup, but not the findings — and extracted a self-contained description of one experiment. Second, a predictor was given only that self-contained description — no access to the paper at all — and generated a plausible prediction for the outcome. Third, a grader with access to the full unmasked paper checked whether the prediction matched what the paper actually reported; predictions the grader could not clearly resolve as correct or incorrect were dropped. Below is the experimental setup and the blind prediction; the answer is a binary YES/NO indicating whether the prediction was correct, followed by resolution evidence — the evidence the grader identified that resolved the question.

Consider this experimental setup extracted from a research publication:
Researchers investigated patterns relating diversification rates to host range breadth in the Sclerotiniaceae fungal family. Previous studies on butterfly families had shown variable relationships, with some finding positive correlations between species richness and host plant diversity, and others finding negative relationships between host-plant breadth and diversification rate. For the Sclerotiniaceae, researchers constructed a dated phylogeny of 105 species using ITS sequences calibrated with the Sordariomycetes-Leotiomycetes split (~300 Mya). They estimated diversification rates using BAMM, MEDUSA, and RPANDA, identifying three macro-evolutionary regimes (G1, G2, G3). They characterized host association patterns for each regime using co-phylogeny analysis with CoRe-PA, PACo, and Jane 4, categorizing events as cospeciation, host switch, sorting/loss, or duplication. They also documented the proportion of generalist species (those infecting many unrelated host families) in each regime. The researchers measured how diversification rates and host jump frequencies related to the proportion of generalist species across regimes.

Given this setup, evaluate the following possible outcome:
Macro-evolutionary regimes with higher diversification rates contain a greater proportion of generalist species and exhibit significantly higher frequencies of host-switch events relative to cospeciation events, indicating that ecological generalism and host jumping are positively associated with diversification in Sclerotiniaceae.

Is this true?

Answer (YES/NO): NO